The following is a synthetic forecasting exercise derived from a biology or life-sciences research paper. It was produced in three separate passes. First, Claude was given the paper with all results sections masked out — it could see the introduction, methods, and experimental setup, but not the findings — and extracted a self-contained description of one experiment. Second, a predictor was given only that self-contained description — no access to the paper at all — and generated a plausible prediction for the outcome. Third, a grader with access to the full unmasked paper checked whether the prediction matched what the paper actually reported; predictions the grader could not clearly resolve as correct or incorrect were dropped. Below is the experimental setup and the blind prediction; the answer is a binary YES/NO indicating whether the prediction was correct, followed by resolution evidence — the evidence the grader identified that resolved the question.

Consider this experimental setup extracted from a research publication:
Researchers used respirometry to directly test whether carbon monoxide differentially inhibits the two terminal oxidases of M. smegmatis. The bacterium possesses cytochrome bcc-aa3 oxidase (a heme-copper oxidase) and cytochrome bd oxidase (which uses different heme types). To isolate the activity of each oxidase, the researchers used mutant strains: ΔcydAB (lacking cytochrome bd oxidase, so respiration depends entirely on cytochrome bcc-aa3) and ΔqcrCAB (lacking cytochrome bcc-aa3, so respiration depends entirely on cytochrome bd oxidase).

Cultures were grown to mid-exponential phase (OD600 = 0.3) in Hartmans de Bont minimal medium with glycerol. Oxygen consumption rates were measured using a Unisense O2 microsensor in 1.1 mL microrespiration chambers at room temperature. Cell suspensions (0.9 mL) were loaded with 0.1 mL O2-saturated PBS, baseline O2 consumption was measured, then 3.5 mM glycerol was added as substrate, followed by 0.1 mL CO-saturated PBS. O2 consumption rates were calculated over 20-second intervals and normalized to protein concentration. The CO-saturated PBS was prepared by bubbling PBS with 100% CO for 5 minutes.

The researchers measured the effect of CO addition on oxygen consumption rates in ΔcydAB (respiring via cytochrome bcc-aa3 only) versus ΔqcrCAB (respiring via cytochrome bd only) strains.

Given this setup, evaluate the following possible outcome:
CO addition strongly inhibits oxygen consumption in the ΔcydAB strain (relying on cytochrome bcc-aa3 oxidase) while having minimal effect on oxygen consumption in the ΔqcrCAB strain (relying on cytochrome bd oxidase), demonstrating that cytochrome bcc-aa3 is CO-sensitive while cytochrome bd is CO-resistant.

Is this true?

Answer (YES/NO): YES